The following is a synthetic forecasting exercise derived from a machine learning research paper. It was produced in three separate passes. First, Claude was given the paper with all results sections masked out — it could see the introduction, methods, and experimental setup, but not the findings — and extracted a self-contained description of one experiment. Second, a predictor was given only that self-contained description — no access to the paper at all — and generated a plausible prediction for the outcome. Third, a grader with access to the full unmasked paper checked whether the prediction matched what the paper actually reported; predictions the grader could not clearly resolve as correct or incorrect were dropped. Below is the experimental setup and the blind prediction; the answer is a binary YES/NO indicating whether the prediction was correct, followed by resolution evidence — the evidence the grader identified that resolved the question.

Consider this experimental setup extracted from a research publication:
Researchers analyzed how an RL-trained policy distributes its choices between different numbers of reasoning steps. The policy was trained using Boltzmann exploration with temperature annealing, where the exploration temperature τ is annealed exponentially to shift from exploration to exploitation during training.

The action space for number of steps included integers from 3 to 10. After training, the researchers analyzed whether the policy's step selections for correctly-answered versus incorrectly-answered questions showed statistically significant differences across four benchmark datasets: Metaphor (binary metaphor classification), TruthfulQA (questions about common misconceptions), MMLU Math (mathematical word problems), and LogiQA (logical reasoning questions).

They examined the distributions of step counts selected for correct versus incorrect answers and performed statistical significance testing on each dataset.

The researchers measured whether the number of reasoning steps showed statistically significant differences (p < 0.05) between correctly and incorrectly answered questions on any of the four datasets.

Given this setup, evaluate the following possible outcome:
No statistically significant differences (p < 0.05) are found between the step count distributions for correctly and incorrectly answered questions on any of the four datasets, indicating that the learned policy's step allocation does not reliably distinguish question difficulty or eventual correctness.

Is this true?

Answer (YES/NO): YES